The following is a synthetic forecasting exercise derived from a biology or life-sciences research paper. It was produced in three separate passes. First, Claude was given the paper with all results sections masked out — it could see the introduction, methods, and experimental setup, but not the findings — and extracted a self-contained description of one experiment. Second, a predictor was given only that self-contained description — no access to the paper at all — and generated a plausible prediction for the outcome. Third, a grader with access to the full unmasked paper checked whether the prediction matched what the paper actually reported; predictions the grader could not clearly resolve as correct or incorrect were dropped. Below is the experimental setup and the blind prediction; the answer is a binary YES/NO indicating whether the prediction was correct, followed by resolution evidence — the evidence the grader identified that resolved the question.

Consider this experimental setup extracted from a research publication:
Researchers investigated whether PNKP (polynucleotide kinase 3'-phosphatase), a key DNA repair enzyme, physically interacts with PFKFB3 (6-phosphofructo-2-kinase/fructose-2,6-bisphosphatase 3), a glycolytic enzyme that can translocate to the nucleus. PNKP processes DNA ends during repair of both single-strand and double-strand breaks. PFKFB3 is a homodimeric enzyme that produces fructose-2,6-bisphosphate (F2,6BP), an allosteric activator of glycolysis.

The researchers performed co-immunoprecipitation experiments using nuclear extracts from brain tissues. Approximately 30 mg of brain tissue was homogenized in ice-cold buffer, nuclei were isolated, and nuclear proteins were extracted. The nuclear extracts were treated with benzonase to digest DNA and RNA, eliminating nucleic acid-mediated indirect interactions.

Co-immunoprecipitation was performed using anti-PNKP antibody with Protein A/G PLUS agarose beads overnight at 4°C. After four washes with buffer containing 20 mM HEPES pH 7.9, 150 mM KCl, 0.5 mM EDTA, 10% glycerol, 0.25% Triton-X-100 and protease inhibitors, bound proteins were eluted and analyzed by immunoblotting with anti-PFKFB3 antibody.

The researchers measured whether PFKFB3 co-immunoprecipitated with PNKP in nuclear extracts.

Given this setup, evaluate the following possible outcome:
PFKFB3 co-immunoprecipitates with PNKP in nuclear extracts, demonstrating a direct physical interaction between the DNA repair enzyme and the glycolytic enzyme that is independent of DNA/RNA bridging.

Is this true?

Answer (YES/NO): YES